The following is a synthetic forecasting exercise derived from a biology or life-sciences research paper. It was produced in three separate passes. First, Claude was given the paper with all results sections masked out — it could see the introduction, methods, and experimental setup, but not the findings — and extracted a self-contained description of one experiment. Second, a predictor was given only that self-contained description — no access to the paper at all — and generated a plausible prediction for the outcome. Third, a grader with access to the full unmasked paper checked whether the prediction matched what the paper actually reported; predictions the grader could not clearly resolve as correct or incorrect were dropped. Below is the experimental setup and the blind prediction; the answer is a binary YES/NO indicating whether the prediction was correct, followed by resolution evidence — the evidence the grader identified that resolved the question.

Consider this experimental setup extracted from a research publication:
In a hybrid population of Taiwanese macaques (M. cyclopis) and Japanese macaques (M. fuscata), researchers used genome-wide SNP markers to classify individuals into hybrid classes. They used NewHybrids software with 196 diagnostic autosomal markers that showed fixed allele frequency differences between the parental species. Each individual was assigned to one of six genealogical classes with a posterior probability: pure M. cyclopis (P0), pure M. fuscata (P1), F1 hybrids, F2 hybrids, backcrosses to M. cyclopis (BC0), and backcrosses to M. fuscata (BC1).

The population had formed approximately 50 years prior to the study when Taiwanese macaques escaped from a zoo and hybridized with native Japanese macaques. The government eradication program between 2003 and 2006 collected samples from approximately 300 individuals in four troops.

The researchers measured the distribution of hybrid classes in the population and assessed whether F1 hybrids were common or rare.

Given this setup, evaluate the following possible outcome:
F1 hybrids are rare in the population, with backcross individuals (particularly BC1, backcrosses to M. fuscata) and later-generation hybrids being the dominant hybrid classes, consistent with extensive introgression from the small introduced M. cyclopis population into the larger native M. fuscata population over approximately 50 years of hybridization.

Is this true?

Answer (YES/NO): NO